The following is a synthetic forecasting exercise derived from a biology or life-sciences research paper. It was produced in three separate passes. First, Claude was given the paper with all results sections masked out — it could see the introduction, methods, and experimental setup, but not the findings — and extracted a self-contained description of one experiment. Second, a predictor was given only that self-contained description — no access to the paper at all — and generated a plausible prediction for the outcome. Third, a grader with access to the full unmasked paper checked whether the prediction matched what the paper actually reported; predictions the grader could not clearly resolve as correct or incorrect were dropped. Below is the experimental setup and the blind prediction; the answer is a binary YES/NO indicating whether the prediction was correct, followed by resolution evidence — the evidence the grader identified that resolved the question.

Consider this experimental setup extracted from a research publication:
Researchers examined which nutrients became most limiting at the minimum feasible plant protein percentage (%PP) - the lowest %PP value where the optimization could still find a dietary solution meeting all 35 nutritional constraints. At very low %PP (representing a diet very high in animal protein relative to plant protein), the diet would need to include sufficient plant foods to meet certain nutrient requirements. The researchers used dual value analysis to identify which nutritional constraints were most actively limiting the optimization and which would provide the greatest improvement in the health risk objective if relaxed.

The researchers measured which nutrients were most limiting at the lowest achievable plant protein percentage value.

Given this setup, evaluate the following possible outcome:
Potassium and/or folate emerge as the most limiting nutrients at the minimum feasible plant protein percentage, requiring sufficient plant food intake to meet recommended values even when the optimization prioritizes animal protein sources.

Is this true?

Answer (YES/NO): NO